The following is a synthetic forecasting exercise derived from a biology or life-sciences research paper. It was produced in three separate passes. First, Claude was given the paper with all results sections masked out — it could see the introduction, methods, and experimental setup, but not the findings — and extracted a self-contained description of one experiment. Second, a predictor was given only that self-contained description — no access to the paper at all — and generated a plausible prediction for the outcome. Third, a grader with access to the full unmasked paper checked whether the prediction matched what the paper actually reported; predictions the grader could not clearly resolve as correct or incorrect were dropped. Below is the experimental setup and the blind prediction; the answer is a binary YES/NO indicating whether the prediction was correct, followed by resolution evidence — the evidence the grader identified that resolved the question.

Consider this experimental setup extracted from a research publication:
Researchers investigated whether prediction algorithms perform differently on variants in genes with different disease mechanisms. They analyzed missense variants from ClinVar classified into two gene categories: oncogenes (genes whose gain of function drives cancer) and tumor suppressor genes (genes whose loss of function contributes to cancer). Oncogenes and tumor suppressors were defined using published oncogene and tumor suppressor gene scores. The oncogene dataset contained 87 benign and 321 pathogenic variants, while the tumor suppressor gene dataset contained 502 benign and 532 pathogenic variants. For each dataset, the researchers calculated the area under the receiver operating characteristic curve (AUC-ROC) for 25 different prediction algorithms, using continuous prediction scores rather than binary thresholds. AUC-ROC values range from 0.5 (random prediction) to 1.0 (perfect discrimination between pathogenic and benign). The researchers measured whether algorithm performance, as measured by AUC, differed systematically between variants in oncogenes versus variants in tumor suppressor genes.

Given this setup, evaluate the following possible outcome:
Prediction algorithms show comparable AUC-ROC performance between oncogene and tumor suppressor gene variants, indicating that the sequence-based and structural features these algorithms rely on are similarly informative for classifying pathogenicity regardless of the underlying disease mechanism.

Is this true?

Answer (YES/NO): YES